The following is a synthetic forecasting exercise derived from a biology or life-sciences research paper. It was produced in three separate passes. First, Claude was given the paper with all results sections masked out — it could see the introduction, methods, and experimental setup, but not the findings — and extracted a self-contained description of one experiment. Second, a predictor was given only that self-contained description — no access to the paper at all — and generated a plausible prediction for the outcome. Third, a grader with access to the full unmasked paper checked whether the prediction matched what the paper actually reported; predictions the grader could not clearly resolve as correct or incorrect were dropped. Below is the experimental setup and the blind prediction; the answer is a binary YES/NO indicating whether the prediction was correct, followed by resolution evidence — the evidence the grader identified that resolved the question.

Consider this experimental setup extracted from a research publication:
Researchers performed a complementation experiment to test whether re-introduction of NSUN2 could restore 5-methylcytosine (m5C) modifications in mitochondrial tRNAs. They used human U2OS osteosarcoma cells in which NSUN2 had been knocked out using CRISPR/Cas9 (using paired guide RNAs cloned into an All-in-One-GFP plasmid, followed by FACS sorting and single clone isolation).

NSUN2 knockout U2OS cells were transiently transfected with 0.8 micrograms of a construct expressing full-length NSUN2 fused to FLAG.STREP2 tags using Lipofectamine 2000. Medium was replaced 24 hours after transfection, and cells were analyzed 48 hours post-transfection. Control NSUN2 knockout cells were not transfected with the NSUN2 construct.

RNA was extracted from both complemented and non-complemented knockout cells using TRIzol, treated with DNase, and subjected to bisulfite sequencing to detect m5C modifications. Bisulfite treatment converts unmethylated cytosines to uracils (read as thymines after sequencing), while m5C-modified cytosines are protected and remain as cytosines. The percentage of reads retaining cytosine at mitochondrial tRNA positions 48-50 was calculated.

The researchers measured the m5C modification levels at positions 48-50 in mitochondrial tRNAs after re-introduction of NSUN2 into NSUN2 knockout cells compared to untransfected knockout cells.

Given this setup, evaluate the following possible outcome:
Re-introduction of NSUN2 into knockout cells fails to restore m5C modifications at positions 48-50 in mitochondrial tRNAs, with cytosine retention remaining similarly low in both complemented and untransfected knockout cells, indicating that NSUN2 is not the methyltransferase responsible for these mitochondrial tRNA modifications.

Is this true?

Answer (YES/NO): NO